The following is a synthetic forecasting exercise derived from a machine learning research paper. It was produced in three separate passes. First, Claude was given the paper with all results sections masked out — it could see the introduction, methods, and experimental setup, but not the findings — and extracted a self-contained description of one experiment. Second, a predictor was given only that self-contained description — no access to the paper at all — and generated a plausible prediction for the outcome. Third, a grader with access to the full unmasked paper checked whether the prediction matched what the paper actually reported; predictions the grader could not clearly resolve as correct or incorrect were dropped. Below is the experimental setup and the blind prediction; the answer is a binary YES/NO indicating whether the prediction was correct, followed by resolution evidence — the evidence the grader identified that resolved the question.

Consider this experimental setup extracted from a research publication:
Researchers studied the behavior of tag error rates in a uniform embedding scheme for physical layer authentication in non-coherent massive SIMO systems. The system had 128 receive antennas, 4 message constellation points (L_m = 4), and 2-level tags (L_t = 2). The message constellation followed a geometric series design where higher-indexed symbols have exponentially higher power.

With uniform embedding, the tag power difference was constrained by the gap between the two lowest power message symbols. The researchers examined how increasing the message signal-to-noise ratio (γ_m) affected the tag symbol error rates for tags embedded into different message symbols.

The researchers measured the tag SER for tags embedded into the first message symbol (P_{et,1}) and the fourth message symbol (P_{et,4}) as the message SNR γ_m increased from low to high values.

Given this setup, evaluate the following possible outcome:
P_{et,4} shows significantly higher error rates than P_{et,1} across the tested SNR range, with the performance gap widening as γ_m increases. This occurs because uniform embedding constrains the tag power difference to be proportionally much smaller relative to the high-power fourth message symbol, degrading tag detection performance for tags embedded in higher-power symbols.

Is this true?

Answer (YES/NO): YES